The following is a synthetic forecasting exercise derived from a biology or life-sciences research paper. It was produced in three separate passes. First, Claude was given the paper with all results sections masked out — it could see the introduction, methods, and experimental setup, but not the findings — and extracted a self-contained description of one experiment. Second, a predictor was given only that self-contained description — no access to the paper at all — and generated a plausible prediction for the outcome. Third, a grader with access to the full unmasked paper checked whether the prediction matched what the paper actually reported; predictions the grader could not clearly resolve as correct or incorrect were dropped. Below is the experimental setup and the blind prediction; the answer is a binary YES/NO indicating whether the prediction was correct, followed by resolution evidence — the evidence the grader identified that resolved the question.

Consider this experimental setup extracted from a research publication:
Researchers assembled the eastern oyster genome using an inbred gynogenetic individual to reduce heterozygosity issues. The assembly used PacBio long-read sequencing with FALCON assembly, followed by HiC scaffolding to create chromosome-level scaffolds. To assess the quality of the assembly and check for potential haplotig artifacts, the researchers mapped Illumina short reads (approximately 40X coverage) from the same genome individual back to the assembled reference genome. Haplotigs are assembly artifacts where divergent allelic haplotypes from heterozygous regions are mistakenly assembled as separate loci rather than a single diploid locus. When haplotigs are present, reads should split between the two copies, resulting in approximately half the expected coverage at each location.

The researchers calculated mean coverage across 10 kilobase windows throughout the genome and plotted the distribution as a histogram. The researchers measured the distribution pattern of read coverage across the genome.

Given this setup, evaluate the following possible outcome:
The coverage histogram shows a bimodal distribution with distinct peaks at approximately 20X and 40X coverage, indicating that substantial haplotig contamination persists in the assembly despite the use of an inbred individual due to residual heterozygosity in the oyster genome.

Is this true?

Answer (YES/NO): NO